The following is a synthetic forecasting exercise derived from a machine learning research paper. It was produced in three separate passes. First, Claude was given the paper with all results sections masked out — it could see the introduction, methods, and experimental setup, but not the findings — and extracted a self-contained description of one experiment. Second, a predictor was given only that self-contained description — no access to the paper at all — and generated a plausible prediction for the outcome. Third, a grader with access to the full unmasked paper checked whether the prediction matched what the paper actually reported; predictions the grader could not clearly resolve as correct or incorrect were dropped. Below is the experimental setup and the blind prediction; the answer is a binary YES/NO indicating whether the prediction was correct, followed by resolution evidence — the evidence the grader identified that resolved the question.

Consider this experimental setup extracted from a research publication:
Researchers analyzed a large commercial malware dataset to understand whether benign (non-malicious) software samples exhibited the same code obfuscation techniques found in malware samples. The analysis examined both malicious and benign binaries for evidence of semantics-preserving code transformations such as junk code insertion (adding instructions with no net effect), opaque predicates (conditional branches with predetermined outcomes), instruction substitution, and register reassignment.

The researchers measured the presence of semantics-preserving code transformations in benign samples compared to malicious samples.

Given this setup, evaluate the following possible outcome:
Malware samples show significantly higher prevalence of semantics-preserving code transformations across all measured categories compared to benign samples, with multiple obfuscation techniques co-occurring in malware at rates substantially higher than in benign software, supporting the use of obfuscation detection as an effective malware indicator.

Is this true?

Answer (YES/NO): YES